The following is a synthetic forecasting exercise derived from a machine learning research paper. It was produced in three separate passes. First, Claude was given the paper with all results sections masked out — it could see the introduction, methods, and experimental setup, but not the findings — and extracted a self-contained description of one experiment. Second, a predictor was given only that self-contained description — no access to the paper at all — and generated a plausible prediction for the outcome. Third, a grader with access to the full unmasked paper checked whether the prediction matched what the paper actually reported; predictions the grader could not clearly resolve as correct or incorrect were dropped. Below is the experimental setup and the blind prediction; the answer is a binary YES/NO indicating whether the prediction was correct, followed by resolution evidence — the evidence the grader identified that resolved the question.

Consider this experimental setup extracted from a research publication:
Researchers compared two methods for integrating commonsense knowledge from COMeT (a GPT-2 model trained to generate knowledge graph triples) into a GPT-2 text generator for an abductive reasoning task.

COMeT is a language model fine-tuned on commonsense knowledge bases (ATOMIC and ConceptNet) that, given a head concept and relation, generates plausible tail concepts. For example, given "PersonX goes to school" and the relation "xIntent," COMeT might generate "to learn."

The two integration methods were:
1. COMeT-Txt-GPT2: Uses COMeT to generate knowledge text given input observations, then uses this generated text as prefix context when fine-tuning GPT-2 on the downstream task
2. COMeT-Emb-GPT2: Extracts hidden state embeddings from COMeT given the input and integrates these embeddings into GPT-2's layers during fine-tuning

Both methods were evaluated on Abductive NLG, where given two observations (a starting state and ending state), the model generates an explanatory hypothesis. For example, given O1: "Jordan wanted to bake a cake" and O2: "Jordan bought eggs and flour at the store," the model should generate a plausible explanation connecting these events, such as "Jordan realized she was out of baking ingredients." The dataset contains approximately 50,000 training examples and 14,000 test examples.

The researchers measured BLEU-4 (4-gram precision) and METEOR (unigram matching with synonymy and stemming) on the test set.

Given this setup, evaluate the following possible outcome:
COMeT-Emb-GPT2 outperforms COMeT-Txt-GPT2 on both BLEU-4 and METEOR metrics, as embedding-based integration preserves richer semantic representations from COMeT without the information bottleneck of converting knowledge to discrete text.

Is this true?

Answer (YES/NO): YES